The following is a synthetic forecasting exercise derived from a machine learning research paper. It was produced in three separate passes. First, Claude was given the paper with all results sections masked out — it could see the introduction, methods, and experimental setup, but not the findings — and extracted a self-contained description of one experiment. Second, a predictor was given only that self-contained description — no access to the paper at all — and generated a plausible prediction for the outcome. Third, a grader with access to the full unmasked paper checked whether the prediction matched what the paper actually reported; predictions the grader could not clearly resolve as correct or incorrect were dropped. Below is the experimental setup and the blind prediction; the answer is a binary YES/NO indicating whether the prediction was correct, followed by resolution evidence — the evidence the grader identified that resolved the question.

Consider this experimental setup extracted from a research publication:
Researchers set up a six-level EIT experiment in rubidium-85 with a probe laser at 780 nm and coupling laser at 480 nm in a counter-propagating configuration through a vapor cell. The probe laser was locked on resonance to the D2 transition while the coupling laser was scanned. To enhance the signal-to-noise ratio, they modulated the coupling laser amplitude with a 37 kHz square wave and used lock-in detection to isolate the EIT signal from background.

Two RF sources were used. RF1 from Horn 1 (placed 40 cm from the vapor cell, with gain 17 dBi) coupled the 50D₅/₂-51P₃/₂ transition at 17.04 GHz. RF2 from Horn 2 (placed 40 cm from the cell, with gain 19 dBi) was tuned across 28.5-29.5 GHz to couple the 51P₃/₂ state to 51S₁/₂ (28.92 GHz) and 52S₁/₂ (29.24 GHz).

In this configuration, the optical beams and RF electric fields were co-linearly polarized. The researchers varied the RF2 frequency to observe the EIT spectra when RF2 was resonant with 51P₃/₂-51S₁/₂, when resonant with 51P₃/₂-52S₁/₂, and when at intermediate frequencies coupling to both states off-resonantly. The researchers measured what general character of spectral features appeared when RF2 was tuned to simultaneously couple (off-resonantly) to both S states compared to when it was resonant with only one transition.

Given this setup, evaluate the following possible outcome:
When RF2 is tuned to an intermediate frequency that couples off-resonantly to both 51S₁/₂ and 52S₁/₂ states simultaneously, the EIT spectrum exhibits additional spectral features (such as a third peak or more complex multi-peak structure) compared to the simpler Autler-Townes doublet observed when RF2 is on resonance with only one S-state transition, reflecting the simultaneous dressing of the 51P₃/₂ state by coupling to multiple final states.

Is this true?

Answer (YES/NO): NO